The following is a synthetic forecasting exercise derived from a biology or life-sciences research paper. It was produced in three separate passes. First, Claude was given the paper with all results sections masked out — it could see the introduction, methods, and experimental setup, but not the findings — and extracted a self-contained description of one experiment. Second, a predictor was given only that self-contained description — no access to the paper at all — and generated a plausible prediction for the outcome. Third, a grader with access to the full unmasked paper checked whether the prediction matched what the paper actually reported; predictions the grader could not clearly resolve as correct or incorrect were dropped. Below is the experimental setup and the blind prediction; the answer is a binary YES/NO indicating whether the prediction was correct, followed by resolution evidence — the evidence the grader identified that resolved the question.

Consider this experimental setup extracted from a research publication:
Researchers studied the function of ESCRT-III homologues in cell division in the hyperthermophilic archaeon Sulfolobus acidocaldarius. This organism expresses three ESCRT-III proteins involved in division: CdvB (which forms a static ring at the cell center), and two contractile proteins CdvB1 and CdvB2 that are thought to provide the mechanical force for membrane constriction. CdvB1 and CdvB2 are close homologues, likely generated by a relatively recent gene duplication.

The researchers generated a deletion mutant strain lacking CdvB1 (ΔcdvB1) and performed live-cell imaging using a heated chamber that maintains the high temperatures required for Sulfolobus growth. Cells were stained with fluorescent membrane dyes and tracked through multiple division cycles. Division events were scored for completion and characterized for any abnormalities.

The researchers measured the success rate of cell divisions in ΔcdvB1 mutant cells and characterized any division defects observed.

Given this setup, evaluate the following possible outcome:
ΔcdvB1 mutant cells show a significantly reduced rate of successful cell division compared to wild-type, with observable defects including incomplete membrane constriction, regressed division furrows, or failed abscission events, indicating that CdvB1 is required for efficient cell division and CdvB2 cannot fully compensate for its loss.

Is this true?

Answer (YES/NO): NO